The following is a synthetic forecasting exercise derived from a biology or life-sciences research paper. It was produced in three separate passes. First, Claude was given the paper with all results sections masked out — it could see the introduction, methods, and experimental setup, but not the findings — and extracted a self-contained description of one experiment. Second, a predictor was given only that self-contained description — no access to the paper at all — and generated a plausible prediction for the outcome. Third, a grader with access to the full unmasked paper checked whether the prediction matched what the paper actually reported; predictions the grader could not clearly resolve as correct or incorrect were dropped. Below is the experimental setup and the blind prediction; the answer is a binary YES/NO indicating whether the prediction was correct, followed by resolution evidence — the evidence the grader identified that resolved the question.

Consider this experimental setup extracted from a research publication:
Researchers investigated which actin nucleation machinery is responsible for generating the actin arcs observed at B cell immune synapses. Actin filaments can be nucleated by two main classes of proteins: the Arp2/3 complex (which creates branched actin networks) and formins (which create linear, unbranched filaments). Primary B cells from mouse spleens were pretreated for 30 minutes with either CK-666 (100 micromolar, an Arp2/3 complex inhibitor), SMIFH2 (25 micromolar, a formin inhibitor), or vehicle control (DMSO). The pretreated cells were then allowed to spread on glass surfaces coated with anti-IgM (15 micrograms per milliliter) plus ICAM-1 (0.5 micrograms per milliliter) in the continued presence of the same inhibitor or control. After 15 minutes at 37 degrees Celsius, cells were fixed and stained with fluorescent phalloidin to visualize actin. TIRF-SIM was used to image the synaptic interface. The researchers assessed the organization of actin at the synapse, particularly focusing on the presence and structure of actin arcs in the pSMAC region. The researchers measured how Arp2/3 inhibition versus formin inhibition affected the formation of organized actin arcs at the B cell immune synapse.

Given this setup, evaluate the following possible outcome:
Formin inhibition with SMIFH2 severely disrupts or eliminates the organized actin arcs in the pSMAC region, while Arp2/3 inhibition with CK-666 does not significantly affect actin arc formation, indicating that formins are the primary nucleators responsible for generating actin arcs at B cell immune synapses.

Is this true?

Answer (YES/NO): NO